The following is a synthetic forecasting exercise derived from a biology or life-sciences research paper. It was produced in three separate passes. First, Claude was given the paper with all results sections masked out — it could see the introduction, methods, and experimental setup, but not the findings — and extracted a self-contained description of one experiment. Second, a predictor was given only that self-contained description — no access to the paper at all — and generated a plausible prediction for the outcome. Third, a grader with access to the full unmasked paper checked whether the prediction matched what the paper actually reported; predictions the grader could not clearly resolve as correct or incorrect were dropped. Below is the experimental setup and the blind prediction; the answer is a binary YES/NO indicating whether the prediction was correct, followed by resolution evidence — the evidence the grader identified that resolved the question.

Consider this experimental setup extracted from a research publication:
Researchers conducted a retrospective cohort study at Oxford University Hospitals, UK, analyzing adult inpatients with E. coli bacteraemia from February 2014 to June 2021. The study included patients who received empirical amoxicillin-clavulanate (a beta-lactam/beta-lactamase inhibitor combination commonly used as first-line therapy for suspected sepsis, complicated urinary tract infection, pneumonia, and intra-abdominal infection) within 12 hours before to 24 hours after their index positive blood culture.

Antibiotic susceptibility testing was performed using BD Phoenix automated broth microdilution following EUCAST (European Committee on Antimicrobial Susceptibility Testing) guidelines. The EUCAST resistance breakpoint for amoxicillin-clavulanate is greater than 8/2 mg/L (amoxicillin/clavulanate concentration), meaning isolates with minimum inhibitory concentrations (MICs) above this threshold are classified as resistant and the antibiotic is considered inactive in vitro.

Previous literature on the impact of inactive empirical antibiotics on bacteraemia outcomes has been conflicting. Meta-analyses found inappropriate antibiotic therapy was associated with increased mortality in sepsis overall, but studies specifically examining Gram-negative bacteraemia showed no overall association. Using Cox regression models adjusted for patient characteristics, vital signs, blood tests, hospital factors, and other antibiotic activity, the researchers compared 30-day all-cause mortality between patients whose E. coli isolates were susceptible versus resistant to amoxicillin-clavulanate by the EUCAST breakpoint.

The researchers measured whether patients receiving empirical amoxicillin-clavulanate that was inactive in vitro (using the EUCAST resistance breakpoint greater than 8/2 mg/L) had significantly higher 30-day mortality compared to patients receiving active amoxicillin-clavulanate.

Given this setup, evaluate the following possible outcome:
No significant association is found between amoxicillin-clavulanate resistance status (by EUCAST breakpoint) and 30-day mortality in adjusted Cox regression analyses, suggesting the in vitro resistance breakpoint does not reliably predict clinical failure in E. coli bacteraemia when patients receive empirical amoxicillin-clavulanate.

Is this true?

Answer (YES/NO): YES